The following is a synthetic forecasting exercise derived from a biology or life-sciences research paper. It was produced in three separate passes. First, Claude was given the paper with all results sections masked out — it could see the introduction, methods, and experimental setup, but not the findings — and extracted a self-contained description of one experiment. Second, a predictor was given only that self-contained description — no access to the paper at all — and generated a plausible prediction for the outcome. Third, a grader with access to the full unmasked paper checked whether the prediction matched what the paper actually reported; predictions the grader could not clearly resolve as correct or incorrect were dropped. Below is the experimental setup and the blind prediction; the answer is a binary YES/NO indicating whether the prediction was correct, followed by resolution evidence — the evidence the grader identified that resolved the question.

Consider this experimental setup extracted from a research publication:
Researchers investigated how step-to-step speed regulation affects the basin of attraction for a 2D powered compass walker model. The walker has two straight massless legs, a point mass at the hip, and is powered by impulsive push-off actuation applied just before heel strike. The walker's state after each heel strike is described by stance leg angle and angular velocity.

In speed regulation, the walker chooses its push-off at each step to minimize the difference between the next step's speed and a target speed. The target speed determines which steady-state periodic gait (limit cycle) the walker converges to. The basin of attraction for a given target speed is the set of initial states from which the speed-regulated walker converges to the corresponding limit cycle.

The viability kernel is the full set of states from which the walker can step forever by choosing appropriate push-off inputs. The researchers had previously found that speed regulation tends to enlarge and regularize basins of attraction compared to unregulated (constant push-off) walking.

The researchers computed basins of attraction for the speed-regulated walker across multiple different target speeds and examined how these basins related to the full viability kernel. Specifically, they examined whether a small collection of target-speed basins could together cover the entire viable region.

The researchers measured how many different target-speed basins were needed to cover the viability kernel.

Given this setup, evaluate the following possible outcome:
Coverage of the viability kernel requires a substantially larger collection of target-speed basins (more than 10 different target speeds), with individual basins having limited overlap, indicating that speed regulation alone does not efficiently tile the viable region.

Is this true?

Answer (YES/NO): NO